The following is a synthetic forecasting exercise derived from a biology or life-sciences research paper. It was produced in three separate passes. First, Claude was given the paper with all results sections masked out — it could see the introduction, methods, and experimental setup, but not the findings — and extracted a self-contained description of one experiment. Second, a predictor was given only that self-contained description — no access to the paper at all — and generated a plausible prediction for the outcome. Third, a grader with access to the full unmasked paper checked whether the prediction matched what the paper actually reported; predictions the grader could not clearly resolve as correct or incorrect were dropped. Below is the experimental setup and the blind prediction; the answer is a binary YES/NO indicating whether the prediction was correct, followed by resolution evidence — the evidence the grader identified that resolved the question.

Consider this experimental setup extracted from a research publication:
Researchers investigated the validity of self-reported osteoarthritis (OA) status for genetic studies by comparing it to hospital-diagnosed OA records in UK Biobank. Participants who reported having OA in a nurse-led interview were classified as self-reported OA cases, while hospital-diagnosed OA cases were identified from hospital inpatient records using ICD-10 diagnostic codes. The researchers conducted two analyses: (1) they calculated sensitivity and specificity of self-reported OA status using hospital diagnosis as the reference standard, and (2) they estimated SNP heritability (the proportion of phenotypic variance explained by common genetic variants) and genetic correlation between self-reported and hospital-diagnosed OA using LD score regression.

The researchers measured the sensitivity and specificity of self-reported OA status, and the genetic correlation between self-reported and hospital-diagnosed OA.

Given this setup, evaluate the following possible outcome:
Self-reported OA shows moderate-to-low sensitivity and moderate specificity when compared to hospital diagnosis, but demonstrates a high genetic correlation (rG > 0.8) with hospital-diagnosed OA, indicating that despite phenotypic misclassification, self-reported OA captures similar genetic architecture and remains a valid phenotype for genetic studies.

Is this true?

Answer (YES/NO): NO